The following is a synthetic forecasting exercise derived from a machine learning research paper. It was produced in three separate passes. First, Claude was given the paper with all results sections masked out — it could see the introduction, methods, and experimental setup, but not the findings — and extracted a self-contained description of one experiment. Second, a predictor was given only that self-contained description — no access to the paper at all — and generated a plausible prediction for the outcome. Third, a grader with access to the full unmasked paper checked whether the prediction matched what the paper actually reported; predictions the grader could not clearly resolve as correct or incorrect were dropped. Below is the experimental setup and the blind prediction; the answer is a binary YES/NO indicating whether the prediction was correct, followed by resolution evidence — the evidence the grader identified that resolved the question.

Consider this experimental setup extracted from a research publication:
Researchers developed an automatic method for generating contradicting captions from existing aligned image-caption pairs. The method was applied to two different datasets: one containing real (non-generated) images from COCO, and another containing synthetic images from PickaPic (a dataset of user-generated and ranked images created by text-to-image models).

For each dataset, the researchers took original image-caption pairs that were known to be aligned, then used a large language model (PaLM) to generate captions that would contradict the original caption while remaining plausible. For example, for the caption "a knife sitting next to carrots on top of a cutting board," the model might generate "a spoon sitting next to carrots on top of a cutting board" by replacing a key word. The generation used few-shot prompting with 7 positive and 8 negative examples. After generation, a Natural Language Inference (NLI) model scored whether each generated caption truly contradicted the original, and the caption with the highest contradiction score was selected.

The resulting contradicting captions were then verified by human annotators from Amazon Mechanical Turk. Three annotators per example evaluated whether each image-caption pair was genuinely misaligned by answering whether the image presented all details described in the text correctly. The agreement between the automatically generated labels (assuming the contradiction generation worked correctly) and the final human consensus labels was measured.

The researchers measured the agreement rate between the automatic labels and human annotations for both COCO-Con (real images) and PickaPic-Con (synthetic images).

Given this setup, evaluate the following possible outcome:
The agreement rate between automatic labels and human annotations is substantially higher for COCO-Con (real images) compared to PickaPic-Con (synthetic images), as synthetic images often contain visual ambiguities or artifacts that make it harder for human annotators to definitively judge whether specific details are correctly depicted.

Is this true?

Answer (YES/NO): YES